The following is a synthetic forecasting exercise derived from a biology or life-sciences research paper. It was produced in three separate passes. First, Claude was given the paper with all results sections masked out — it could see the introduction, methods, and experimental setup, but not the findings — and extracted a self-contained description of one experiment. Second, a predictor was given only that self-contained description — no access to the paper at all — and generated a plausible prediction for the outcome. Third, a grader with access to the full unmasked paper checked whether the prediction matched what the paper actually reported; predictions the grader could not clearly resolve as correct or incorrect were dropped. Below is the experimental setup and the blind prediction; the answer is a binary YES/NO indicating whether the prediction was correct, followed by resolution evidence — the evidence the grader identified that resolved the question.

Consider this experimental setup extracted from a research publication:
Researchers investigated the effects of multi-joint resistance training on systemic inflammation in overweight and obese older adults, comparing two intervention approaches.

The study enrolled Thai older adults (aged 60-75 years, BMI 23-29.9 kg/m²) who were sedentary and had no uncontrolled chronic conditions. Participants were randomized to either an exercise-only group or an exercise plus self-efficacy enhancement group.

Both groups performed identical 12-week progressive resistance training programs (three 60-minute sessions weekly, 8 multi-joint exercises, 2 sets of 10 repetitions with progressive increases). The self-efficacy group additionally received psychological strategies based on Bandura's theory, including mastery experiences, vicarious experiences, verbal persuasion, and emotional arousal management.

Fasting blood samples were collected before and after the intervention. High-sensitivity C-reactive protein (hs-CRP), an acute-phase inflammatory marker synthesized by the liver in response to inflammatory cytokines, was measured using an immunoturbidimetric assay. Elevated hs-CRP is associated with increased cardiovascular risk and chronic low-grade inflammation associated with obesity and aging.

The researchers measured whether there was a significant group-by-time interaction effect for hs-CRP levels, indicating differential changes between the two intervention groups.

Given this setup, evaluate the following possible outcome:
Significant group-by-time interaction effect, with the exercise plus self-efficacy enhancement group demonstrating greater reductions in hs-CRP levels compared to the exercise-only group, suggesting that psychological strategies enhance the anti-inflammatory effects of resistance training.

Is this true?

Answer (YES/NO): NO